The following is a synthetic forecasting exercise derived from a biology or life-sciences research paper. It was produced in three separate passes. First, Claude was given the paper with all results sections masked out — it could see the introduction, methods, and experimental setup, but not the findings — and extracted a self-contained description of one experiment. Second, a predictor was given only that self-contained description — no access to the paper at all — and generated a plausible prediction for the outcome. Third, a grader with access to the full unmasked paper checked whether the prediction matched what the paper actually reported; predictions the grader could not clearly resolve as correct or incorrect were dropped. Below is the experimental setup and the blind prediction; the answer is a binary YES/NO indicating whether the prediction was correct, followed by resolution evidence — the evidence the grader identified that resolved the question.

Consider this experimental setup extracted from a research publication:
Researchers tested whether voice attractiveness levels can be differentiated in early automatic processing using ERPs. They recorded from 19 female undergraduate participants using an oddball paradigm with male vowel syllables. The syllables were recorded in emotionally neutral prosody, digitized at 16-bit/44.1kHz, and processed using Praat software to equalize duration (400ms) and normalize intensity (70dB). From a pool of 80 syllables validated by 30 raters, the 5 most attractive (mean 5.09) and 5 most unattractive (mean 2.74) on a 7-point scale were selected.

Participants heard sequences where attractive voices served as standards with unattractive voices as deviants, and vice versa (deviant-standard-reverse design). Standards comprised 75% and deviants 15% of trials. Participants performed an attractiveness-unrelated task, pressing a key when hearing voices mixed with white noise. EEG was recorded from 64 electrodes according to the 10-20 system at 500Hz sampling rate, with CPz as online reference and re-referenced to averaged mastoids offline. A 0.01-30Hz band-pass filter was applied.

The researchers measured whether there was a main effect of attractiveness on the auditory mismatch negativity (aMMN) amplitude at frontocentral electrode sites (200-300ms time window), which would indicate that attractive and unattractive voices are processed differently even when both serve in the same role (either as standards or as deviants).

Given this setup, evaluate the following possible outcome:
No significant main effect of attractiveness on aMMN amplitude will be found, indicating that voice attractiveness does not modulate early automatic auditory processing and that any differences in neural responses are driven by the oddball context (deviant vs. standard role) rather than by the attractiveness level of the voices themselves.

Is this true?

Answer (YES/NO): NO